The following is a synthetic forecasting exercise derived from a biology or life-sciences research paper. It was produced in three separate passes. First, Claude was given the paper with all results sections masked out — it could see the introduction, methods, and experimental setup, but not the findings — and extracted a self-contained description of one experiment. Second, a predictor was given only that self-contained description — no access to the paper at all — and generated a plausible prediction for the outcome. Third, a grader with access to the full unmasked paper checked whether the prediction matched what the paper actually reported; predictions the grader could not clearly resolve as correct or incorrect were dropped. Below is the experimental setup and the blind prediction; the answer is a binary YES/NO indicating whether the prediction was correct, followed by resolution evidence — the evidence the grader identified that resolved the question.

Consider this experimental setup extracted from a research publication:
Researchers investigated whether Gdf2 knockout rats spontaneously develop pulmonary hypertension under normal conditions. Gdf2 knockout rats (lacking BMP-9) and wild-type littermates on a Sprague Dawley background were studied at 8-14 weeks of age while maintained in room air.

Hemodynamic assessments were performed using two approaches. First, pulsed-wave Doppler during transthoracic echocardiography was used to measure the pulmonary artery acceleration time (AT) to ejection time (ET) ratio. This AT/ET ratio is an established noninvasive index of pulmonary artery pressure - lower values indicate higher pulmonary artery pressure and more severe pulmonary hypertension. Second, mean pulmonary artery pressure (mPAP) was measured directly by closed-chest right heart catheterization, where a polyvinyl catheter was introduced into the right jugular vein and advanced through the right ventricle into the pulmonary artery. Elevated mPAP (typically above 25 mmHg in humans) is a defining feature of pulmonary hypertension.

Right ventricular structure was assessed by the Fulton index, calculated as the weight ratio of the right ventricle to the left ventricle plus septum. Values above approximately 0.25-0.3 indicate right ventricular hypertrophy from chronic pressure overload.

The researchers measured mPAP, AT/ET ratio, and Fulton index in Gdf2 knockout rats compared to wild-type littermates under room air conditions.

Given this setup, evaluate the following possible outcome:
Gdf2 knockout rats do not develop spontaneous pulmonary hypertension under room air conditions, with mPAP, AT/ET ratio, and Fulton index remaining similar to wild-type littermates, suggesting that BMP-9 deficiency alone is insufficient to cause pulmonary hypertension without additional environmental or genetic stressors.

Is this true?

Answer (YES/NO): YES